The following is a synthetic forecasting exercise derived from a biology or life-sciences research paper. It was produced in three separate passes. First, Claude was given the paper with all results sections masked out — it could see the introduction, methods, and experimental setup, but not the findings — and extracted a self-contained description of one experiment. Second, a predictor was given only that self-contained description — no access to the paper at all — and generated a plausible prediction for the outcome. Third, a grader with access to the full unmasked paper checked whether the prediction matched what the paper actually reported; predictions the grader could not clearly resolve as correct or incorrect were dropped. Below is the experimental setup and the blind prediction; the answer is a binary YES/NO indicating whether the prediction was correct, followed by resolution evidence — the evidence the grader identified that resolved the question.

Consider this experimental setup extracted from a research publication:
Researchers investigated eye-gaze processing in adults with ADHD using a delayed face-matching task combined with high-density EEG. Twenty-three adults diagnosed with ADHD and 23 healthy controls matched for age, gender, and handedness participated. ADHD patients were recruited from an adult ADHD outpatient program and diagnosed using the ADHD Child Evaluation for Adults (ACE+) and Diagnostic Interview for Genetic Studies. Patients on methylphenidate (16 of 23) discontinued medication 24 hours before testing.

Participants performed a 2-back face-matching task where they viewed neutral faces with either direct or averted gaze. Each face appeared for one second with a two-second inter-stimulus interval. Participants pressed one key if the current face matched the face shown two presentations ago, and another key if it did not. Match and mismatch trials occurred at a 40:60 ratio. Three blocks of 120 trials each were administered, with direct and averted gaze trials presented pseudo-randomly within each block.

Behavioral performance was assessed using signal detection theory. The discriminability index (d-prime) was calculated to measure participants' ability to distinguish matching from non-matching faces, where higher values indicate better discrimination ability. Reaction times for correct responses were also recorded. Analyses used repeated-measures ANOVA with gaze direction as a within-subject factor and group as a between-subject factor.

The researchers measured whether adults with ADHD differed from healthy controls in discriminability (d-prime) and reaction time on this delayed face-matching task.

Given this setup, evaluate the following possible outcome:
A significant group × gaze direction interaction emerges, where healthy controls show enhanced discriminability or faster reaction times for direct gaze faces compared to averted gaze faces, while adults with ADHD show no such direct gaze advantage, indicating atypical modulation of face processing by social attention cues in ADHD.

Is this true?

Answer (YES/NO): NO